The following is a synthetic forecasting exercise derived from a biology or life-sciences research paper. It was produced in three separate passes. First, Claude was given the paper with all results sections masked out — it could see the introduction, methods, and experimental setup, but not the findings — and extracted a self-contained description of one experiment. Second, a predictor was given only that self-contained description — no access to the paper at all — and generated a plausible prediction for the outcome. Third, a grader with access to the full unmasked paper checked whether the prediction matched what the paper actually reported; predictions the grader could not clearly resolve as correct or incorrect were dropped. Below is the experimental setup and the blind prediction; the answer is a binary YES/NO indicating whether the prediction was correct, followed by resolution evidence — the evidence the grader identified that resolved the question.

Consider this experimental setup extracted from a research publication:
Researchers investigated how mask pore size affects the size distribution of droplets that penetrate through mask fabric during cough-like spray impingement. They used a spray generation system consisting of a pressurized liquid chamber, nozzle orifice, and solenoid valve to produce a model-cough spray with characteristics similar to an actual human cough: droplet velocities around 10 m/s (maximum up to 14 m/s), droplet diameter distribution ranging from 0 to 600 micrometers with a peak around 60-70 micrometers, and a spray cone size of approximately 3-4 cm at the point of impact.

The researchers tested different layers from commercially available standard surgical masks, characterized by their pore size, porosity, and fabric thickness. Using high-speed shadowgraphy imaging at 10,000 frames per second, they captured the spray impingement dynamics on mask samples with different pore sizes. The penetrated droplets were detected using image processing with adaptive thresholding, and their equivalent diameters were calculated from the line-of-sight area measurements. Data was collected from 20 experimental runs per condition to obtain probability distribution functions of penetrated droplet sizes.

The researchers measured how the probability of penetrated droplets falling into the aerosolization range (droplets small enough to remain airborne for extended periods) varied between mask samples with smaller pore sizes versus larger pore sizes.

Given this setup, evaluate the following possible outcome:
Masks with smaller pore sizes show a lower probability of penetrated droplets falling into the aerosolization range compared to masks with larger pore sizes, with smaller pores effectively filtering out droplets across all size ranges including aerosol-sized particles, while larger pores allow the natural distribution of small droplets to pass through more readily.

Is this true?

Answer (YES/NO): NO